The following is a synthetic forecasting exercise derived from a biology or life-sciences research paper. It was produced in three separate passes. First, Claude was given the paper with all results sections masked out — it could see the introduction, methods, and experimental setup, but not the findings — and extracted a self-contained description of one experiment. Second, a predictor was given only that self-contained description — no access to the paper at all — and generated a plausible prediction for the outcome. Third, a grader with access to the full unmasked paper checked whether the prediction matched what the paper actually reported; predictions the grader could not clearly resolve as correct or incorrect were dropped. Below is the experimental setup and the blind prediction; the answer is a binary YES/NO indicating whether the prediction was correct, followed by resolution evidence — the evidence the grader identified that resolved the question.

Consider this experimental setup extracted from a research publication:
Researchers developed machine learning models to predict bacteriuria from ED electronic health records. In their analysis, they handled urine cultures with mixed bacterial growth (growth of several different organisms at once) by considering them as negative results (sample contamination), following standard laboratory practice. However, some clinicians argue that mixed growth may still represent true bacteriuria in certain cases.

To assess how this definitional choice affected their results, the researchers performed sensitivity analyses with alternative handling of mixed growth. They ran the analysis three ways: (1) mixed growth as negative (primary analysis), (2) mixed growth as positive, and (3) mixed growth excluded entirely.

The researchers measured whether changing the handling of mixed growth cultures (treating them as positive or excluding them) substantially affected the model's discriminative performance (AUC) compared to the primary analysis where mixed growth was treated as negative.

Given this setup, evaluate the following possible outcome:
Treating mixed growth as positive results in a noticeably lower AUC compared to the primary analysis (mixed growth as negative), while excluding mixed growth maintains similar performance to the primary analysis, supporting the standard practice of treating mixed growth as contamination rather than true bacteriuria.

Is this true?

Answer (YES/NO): NO